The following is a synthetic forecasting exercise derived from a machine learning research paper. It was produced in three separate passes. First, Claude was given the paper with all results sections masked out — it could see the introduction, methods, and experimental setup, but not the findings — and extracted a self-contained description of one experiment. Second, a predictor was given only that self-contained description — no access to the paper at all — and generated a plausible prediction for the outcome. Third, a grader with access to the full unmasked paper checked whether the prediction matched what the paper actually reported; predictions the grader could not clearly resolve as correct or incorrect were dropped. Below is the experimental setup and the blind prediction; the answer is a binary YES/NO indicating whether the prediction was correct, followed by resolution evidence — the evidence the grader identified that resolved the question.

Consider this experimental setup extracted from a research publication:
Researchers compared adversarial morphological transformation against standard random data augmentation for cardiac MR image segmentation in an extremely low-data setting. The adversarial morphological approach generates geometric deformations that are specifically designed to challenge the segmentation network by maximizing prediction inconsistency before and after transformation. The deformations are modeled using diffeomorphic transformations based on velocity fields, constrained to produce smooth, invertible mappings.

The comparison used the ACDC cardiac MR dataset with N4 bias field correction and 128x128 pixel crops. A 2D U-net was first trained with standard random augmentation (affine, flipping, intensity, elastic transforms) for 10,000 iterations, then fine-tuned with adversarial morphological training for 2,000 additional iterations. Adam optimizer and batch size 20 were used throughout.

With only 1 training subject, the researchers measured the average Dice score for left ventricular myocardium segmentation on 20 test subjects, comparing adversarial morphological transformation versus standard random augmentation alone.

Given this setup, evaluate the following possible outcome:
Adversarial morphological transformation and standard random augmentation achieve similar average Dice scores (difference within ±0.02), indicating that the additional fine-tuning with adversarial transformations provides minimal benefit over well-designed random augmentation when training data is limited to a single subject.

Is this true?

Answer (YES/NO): YES